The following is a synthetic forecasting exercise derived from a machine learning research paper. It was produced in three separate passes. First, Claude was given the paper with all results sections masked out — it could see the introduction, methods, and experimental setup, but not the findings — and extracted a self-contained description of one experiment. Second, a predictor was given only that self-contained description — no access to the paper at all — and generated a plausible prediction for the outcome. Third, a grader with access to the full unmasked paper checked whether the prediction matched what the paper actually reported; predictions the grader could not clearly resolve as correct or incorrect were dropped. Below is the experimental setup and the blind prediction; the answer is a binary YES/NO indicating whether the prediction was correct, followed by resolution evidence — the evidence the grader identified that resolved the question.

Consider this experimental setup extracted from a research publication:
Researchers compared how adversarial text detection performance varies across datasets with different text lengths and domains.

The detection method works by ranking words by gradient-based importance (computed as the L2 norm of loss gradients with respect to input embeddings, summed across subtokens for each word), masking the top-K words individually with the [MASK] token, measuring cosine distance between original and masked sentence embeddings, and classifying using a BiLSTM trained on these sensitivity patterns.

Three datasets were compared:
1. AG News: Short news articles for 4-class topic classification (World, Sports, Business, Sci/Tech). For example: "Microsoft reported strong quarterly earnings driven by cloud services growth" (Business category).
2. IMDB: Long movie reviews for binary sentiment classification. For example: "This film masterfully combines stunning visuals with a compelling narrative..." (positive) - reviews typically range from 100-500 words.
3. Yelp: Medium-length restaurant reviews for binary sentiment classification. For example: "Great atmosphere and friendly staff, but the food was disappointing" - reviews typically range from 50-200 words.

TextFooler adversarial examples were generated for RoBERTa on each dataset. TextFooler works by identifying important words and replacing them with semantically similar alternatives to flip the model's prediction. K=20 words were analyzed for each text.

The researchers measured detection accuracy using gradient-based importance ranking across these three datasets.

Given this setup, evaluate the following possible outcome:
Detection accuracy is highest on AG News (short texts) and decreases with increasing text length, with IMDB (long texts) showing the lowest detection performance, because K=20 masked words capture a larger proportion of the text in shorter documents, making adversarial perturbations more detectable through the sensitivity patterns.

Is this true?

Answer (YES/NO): NO